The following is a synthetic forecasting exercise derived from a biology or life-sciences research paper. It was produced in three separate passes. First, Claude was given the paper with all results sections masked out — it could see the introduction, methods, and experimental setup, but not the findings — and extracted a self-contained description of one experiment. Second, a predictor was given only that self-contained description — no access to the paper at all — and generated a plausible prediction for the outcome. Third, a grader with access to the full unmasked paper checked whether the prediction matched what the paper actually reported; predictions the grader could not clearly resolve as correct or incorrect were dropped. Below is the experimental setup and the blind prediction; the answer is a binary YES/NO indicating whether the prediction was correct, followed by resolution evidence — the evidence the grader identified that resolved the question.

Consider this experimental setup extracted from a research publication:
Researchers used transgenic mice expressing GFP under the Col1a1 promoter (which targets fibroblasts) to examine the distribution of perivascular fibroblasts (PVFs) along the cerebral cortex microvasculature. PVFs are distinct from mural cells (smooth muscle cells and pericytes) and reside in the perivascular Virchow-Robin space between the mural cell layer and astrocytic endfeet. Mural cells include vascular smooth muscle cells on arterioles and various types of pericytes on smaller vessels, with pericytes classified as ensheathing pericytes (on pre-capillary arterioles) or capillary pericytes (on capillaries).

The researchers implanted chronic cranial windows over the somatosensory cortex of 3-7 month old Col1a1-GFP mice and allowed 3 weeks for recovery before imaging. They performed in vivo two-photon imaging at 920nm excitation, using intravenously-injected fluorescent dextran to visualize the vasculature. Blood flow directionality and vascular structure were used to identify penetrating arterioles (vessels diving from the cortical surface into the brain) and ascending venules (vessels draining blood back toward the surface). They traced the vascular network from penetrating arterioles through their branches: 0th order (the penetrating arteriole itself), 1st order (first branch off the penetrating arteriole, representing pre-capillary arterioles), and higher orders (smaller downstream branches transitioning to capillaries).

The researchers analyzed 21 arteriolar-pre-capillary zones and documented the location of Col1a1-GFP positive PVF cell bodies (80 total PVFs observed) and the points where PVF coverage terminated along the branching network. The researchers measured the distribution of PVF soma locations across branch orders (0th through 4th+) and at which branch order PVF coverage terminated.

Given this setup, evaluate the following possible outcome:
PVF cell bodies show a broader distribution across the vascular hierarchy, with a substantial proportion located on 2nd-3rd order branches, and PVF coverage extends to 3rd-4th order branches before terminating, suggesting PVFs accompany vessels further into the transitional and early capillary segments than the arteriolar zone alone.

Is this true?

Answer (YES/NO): NO